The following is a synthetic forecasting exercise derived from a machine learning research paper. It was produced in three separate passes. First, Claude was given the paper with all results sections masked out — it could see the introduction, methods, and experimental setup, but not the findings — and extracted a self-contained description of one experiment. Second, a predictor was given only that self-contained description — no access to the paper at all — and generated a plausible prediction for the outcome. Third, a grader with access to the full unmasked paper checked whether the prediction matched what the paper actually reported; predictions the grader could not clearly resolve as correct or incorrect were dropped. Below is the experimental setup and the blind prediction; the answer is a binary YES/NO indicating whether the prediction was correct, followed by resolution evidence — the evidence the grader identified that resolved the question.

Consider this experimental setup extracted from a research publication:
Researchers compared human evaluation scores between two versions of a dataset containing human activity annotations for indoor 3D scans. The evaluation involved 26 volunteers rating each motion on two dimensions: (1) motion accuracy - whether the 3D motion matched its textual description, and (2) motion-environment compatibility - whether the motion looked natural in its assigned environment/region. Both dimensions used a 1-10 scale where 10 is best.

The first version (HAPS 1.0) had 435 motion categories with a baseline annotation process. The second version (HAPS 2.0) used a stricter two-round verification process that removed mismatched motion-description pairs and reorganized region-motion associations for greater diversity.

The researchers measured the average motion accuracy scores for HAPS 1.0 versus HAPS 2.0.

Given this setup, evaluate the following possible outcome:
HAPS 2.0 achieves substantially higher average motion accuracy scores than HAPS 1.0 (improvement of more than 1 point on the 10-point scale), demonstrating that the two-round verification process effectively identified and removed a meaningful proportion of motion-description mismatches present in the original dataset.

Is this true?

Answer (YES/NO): YES